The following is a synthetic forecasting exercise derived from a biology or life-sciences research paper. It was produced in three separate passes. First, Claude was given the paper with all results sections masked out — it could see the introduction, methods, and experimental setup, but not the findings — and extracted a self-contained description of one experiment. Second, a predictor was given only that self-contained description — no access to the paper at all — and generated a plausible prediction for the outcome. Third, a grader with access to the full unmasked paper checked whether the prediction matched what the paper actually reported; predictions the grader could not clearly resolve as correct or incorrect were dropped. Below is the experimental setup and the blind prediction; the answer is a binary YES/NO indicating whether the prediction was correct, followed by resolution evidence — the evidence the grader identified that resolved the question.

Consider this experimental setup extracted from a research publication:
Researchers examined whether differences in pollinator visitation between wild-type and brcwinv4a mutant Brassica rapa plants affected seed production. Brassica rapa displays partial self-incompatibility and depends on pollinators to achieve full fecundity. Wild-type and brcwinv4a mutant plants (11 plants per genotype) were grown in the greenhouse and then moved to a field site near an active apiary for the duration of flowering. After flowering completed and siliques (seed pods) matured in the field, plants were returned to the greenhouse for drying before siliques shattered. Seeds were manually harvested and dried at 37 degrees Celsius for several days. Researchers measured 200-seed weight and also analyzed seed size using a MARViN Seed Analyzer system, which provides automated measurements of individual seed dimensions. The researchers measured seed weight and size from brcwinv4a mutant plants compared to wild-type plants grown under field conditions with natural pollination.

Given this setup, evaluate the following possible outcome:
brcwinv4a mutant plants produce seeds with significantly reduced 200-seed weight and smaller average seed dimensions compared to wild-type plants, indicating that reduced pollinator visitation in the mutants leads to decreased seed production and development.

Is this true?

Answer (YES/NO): NO